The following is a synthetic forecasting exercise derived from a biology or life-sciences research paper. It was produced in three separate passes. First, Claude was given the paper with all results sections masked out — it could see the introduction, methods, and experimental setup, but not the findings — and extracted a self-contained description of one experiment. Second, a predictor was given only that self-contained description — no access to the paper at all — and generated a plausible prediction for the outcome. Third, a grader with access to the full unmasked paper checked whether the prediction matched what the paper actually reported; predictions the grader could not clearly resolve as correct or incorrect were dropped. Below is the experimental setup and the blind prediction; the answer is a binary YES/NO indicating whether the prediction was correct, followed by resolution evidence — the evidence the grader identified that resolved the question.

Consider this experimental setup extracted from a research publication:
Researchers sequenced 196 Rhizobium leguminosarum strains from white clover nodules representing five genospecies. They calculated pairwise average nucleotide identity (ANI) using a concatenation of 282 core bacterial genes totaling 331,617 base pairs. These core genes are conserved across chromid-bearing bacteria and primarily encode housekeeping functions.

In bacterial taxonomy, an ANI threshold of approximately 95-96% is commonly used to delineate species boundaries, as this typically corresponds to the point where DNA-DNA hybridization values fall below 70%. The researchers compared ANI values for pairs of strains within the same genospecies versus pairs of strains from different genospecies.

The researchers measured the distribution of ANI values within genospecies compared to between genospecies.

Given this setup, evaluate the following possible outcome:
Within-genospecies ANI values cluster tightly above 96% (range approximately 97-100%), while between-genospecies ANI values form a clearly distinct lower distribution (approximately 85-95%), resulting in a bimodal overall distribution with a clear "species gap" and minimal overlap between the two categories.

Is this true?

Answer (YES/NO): NO